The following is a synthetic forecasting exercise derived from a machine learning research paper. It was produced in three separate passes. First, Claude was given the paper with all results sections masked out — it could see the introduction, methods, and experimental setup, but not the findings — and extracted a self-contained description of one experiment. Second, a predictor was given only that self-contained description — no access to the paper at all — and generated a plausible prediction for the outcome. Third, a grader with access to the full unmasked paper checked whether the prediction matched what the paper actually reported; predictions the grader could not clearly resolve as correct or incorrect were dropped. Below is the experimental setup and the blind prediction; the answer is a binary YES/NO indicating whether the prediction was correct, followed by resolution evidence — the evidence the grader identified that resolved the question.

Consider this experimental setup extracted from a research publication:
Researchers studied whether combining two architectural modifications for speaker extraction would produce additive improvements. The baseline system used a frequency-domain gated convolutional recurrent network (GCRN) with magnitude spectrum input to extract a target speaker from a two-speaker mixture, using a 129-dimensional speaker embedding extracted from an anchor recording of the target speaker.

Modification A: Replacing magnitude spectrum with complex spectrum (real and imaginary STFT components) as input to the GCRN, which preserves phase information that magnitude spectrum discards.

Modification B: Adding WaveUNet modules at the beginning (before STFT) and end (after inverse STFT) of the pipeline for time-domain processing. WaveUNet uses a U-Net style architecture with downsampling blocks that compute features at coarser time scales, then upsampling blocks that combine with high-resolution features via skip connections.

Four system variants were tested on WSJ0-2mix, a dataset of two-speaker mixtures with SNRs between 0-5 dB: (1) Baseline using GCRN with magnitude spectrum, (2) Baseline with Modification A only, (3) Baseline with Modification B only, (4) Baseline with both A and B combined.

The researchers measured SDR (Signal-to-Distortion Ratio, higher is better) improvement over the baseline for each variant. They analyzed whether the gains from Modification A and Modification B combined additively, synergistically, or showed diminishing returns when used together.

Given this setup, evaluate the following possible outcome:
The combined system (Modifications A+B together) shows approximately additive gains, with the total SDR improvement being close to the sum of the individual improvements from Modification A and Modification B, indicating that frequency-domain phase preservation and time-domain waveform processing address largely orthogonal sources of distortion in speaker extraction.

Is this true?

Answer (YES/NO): NO